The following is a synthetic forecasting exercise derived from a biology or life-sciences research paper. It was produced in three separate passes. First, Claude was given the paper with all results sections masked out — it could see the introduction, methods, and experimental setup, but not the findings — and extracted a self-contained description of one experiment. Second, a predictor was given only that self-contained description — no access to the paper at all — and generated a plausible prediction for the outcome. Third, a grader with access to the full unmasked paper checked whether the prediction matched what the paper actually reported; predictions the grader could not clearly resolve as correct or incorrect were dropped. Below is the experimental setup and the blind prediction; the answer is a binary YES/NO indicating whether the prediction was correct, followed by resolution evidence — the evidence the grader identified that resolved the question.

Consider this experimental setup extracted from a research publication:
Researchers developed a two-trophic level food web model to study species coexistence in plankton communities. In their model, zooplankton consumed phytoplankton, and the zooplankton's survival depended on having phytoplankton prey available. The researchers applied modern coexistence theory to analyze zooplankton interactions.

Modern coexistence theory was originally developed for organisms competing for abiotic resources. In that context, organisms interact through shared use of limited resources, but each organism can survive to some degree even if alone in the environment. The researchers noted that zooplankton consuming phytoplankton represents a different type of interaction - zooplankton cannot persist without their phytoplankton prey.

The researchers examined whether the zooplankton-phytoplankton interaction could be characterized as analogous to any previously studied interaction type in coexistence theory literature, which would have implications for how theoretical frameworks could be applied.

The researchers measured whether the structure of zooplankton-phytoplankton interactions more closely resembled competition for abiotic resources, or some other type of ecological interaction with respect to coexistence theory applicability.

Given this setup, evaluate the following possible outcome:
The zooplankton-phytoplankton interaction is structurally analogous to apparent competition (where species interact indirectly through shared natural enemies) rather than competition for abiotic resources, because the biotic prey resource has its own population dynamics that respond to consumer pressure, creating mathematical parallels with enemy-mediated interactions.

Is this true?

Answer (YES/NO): NO